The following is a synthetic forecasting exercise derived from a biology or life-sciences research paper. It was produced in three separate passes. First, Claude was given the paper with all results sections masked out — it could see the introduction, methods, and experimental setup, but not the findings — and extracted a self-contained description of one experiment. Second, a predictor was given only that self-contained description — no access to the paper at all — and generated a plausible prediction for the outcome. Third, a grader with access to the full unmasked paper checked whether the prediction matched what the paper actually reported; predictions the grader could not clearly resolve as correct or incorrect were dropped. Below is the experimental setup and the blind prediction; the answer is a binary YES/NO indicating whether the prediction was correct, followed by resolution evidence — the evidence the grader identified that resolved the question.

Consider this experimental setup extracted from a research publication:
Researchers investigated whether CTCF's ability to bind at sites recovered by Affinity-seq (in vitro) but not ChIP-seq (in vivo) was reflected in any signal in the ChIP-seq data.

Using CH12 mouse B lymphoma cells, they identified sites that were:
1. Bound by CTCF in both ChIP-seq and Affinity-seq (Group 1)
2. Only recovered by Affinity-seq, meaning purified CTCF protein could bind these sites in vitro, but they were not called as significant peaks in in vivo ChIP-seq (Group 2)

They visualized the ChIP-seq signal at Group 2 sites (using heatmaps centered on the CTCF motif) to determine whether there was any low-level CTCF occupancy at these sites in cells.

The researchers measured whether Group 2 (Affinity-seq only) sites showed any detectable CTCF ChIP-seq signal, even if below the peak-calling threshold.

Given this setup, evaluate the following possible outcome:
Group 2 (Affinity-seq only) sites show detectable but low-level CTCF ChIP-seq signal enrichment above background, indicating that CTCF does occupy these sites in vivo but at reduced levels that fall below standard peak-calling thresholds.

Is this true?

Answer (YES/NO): YES